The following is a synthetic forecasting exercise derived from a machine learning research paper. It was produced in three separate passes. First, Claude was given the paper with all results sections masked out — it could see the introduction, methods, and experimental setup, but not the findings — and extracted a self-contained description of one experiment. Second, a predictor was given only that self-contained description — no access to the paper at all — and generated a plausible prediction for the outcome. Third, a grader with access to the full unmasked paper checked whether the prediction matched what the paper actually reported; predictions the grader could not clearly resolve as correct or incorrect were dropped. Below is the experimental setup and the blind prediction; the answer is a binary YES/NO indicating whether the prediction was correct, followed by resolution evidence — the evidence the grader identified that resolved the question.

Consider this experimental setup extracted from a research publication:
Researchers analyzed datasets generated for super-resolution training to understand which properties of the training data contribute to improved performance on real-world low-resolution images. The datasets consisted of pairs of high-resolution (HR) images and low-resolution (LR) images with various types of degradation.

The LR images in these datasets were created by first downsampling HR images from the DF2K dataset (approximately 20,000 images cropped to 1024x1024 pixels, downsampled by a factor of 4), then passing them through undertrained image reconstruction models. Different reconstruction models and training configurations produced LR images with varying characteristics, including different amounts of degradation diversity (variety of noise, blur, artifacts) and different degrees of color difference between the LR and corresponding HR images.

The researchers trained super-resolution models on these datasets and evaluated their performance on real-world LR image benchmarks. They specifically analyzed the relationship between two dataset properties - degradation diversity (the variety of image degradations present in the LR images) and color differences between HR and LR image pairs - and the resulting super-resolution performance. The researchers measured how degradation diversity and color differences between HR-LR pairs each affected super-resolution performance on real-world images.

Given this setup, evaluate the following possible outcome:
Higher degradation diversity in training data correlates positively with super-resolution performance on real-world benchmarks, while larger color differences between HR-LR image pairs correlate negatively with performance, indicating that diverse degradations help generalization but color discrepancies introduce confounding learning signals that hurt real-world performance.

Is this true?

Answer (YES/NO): YES